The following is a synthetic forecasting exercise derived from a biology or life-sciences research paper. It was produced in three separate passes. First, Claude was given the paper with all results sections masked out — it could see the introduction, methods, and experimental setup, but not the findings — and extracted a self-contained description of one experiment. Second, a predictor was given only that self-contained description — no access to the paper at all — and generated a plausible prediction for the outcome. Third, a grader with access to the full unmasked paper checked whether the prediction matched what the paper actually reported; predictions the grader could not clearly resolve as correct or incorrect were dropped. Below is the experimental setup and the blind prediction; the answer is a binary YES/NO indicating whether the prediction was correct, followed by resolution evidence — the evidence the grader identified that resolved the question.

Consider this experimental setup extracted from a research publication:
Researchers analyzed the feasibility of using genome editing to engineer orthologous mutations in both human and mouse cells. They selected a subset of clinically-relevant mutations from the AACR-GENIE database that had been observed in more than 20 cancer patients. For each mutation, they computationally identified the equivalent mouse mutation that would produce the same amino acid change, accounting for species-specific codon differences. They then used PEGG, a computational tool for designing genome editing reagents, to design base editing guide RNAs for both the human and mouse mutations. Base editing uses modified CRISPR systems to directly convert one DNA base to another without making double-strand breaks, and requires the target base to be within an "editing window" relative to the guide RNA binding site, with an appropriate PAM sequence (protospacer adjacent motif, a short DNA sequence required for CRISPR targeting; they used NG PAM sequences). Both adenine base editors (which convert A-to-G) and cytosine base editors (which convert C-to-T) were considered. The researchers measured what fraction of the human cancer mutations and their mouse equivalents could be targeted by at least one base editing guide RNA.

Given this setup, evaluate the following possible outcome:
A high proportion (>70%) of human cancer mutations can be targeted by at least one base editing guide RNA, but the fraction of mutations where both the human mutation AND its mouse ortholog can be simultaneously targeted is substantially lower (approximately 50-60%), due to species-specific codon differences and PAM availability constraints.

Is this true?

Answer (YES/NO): NO